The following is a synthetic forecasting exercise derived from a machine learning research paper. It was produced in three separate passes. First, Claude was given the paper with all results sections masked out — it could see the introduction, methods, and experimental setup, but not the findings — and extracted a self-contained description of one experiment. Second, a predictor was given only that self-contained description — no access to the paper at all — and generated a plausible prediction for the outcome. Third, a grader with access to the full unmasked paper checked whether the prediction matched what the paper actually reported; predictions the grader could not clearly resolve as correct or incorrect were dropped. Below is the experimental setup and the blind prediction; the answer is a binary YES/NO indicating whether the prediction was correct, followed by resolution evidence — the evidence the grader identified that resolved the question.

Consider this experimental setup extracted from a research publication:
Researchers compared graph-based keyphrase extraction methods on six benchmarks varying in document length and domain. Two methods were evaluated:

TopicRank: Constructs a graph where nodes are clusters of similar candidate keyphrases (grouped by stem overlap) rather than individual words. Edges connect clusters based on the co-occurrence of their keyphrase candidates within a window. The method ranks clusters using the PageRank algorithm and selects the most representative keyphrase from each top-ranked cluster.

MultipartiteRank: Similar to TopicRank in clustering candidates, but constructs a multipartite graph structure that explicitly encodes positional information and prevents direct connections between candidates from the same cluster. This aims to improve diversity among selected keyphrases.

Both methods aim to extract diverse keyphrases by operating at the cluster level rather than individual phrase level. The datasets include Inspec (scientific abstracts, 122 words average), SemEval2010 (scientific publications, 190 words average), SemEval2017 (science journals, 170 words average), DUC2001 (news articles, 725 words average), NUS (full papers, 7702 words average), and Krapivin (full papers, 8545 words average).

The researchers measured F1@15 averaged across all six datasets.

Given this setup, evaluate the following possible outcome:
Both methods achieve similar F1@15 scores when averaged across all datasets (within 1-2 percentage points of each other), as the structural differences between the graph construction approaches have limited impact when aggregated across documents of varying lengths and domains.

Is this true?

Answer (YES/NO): NO